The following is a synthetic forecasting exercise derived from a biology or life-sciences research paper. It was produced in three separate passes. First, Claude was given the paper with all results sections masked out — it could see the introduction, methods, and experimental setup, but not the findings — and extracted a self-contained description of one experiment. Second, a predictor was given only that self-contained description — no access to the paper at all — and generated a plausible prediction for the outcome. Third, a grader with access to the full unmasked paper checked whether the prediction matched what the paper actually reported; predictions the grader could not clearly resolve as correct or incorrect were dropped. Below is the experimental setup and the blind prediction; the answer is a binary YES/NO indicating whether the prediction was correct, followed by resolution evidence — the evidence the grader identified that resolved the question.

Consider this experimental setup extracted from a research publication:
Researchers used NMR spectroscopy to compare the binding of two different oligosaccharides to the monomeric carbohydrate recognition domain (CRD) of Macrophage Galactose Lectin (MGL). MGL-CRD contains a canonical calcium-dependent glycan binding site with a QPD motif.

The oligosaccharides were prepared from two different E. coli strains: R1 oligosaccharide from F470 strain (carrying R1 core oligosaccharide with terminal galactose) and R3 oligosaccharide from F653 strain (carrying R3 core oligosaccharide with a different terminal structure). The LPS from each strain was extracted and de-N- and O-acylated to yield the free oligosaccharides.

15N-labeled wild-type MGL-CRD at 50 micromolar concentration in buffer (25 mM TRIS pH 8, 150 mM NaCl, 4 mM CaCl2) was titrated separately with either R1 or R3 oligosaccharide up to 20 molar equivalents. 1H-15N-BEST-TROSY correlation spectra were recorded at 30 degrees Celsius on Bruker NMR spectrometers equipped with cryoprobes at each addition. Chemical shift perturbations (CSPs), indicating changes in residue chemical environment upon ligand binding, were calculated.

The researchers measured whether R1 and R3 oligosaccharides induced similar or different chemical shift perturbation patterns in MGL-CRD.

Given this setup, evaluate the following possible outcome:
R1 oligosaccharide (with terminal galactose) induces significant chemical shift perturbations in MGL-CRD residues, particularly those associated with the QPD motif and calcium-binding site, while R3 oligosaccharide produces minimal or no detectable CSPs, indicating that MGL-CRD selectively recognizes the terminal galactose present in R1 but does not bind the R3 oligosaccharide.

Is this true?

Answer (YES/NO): NO